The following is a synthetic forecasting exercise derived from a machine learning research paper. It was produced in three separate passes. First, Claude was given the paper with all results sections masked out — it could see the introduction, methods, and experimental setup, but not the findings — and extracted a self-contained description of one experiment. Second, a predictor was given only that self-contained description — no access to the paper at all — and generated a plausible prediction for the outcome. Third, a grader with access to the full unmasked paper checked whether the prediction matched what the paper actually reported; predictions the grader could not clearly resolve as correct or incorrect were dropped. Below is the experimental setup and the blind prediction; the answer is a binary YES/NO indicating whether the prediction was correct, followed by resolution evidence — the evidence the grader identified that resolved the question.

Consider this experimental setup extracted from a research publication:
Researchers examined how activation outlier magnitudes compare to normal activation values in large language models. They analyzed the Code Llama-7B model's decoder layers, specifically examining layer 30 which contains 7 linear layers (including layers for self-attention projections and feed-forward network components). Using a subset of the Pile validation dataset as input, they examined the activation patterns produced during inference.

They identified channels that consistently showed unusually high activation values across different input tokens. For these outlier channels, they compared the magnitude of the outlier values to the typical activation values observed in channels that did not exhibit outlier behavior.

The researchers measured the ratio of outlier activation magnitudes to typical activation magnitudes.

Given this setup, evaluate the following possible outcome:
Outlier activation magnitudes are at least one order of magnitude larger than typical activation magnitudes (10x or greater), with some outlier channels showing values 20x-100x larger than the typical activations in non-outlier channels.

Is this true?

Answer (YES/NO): YES